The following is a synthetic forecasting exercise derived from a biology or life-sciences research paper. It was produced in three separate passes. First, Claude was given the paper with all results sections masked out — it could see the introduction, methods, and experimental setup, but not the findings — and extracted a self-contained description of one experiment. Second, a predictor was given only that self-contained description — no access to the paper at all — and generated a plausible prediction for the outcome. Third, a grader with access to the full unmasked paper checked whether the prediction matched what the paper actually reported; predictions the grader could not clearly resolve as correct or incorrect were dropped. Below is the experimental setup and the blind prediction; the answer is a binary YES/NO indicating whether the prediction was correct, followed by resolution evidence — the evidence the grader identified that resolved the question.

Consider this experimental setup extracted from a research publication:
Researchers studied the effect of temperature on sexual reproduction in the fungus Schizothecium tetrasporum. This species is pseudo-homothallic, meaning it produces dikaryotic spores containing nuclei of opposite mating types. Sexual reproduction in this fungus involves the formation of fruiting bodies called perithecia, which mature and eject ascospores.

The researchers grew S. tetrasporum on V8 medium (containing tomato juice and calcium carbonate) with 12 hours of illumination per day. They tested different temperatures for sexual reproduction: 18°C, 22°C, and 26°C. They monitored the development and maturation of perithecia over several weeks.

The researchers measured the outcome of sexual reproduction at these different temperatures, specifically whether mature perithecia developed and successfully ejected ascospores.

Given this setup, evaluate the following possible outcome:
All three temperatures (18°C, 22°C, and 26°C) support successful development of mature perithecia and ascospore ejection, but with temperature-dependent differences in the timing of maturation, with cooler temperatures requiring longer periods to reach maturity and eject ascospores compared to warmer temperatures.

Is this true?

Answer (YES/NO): NO